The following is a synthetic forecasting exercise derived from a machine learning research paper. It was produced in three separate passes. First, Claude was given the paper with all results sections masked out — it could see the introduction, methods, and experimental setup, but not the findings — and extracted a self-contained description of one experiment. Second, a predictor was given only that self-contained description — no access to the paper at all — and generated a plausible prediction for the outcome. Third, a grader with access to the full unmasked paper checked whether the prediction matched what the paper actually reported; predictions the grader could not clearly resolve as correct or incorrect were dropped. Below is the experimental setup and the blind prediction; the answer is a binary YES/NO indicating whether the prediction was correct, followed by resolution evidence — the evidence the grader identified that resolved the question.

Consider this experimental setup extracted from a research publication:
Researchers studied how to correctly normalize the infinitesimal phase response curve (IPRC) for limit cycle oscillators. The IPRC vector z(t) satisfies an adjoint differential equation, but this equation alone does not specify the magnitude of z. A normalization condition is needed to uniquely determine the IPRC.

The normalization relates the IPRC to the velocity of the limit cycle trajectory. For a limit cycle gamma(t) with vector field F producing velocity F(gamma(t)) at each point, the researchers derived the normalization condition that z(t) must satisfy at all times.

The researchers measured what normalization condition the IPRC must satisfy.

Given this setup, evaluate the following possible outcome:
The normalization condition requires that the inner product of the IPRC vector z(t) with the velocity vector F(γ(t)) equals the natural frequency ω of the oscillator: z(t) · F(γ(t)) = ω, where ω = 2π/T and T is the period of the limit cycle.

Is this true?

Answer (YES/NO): NO